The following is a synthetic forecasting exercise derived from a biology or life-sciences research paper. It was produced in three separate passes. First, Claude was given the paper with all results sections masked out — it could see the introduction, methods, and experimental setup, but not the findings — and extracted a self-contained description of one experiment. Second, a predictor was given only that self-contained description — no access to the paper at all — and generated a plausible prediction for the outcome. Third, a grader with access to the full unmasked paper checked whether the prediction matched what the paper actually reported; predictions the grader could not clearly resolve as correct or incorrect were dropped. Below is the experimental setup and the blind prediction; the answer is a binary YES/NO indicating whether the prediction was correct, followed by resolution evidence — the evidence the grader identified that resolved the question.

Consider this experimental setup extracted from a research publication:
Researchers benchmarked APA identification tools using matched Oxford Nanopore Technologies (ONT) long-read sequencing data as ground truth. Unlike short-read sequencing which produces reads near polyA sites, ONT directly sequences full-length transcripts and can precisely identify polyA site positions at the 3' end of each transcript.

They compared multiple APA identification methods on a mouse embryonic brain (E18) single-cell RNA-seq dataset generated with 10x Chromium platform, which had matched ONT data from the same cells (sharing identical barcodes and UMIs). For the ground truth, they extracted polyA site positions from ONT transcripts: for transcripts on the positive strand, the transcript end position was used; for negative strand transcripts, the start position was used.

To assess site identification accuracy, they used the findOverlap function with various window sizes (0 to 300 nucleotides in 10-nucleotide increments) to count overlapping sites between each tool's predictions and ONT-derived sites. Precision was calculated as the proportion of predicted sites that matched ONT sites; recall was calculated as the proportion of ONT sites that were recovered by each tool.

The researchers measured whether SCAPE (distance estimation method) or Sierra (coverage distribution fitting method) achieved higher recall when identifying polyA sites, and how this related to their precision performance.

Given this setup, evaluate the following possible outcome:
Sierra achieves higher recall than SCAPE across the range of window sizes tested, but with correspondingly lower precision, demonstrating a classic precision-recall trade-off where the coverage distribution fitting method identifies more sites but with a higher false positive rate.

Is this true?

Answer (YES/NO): NO